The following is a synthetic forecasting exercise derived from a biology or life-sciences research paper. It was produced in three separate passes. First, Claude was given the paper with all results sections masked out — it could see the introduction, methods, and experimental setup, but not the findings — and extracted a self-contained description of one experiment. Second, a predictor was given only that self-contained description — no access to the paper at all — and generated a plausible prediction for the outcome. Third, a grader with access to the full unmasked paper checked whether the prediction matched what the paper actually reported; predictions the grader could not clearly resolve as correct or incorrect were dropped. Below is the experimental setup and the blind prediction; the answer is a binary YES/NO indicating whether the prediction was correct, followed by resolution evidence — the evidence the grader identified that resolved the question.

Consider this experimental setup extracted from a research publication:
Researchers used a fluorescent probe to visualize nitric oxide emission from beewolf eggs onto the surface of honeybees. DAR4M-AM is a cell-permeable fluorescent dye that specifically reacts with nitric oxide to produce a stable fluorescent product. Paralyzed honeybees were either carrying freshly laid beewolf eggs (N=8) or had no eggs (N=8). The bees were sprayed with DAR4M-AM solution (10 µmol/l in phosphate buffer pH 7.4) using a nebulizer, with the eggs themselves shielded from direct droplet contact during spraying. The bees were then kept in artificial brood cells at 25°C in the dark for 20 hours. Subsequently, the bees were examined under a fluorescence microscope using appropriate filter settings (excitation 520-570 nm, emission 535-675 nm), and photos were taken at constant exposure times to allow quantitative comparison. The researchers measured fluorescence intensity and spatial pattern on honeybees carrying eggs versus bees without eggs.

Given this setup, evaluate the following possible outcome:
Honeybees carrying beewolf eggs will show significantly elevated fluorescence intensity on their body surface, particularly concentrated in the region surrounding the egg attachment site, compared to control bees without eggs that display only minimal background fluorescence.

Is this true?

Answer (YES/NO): YES